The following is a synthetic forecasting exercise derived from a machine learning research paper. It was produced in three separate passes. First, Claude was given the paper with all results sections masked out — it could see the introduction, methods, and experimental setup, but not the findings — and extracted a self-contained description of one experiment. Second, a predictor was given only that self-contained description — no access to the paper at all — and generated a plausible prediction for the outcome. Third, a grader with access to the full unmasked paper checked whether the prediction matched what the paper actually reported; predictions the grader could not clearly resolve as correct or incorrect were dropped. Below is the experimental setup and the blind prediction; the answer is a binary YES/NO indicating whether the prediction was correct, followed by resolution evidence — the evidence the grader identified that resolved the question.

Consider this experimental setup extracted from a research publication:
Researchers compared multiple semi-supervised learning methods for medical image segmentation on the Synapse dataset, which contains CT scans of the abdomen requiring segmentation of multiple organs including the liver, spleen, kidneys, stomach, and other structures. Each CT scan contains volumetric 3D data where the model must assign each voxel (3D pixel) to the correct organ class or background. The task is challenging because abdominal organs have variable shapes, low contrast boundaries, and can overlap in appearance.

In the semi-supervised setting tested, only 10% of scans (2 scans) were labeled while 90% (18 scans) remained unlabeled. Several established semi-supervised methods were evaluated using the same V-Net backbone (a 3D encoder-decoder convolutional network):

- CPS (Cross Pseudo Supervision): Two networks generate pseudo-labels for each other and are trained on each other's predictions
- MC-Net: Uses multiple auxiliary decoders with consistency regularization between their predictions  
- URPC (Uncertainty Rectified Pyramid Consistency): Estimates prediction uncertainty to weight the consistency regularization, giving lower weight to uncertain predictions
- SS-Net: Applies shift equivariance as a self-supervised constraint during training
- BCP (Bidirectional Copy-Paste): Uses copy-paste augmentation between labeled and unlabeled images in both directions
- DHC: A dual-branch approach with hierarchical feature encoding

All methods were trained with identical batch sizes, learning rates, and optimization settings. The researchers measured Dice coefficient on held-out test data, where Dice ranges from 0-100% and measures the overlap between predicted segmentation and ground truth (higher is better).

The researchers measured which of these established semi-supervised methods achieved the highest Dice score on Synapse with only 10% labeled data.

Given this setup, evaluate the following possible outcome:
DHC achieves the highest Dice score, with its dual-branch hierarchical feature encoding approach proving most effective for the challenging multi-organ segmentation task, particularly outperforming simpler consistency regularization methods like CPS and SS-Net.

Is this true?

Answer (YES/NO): NO